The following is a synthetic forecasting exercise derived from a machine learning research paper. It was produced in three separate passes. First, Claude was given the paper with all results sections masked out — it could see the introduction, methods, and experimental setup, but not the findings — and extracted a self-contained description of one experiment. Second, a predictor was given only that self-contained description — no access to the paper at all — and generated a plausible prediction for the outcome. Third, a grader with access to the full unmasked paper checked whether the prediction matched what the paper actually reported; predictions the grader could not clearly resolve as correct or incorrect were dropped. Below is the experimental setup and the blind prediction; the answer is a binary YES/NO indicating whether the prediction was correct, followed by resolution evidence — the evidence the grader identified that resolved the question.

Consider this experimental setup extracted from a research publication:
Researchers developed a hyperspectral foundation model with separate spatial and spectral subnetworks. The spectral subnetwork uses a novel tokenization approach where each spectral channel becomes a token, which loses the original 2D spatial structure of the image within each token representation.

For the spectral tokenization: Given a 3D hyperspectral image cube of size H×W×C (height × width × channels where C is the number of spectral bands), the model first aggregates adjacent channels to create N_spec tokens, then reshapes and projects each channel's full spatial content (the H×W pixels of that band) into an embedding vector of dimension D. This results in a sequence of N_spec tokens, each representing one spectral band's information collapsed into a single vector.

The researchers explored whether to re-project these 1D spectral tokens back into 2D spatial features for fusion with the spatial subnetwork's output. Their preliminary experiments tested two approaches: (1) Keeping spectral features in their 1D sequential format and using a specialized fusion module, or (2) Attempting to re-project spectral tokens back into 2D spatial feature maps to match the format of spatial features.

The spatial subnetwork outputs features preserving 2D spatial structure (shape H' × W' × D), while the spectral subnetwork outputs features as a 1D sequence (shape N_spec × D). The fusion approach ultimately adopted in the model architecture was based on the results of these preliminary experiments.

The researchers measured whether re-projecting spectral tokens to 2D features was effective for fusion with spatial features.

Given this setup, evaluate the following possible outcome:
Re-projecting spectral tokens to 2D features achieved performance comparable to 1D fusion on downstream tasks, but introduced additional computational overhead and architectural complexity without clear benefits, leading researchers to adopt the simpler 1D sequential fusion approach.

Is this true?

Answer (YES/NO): NO